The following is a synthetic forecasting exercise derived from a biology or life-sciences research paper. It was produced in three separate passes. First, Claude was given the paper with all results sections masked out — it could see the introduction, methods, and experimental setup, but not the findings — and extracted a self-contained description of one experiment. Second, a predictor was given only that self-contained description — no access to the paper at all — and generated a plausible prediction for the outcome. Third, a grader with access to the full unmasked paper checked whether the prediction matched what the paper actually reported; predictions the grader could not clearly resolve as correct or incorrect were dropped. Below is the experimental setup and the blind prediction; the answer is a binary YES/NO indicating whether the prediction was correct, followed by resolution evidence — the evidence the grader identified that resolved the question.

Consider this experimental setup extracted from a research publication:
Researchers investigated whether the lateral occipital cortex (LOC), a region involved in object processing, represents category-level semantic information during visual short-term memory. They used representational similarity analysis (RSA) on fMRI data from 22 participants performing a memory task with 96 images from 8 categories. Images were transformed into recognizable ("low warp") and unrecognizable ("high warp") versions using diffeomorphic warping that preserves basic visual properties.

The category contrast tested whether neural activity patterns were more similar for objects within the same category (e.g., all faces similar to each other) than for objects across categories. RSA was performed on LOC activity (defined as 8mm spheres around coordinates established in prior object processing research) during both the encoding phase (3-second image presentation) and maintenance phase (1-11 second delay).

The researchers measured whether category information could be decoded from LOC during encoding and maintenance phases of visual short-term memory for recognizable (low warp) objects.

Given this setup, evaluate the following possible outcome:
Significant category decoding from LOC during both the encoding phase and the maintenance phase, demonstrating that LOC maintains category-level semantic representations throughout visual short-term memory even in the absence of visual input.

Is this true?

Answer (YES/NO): NO